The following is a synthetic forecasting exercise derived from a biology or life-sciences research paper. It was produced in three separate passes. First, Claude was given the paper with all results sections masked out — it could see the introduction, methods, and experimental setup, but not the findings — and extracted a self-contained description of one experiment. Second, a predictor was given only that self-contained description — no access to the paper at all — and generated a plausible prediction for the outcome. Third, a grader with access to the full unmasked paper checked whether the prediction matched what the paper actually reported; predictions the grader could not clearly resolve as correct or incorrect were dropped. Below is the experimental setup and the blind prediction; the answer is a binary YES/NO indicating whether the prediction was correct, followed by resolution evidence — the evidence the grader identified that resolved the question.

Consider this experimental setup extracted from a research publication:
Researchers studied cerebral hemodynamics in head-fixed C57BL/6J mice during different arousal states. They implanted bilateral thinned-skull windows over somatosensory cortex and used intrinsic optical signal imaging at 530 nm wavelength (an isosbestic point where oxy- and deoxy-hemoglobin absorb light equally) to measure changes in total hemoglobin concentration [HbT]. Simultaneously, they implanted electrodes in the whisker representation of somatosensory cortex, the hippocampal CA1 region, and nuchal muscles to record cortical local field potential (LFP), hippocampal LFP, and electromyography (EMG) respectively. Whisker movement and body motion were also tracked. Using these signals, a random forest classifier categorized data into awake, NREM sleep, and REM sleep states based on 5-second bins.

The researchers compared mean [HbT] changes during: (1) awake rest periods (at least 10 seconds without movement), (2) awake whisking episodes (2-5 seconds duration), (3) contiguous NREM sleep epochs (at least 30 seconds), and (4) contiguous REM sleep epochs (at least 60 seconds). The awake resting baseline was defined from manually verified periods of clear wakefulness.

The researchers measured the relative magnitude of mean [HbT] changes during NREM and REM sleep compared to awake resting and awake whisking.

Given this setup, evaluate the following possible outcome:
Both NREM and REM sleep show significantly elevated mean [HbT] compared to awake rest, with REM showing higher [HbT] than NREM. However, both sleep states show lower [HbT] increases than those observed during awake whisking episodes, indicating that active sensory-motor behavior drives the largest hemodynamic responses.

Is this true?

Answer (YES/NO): NO